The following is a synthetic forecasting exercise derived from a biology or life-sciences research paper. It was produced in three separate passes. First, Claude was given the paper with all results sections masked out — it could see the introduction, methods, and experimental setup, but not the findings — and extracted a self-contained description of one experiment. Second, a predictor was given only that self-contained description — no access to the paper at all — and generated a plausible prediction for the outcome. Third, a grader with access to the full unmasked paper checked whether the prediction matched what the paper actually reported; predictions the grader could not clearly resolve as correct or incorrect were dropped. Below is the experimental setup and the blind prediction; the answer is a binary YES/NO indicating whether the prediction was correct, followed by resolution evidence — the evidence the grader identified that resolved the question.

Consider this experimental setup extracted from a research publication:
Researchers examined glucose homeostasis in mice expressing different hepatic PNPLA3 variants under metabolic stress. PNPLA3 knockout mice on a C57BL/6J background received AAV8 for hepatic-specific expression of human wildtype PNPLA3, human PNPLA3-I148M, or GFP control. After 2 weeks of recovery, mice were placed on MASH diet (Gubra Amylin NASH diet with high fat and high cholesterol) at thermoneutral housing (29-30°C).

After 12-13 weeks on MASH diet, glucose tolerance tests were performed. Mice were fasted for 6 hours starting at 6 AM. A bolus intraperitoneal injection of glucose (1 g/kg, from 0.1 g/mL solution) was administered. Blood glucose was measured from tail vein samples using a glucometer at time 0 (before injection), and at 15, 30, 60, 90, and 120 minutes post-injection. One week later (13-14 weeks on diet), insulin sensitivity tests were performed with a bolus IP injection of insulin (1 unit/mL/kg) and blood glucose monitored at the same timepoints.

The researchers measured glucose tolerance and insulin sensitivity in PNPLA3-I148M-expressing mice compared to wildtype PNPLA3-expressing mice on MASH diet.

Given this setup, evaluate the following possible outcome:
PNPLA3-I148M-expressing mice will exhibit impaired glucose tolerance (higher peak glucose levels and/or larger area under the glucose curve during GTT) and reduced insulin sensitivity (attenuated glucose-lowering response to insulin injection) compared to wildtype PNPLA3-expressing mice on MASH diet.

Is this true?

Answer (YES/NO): NO